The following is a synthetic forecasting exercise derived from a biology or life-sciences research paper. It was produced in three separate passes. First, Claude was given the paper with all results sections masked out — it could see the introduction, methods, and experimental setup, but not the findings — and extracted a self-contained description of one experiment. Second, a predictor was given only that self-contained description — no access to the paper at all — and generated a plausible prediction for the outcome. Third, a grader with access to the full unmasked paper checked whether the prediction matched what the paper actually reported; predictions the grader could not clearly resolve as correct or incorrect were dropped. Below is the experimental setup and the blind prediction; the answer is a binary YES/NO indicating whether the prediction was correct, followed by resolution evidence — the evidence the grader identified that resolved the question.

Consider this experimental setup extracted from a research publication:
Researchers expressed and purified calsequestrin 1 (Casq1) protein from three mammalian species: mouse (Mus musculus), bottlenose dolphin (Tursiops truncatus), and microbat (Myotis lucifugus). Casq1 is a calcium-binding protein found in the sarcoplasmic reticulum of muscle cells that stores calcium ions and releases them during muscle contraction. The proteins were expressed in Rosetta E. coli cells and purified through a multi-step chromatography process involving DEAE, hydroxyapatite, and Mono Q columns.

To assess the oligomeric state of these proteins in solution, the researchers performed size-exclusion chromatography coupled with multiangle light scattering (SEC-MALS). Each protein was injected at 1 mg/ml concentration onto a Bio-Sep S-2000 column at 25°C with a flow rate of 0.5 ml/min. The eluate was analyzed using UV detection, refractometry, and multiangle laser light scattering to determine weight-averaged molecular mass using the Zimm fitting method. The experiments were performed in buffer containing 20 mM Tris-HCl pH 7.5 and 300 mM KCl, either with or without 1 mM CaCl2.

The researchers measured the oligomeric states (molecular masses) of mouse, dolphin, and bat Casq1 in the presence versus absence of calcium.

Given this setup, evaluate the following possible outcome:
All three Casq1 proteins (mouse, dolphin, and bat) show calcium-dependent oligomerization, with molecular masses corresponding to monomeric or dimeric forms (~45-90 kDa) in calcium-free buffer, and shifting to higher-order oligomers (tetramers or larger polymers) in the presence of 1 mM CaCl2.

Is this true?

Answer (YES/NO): NO